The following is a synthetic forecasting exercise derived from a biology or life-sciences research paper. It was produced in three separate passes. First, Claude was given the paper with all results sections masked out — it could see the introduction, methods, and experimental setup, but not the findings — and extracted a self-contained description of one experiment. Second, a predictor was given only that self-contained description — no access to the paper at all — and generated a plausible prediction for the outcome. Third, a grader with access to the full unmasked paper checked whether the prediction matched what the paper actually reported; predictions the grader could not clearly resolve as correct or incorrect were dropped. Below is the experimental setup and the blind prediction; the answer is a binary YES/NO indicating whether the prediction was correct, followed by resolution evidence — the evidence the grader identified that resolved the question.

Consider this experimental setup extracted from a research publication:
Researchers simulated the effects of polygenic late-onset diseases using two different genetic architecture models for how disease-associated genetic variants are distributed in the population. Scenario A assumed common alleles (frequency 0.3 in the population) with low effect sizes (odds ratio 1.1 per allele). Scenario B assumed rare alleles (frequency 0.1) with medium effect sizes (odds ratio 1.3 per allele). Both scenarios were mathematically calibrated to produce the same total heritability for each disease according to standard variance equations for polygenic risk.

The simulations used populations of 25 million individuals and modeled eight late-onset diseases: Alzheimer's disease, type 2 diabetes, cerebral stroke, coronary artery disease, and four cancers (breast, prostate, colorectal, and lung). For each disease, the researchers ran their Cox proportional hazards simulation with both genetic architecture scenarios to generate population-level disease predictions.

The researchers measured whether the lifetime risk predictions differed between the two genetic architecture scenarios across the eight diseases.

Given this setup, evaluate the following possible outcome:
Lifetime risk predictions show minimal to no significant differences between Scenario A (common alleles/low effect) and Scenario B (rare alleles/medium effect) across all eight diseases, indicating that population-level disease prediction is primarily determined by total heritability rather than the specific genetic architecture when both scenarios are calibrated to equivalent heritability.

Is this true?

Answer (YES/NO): YES